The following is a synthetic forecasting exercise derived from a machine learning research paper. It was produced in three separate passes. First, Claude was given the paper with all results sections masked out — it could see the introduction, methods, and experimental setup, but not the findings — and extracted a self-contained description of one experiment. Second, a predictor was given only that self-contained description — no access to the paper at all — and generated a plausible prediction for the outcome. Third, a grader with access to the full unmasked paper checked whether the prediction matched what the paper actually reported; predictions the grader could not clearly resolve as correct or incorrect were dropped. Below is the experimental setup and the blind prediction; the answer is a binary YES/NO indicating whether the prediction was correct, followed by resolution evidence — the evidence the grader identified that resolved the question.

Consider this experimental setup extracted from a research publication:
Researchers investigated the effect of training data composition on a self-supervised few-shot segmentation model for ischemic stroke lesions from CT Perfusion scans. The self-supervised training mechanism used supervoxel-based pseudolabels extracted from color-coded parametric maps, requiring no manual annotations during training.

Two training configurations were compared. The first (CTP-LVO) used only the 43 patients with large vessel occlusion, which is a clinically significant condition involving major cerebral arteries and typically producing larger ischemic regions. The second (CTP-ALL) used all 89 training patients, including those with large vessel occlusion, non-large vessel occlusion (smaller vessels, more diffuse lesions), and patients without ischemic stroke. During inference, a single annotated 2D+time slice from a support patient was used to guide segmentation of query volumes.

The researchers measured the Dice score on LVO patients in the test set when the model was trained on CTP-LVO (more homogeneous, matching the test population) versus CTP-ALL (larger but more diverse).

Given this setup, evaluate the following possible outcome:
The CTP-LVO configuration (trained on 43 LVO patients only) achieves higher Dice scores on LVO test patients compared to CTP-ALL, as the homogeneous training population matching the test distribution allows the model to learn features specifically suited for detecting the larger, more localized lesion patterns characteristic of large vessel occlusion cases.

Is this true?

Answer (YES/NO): YES